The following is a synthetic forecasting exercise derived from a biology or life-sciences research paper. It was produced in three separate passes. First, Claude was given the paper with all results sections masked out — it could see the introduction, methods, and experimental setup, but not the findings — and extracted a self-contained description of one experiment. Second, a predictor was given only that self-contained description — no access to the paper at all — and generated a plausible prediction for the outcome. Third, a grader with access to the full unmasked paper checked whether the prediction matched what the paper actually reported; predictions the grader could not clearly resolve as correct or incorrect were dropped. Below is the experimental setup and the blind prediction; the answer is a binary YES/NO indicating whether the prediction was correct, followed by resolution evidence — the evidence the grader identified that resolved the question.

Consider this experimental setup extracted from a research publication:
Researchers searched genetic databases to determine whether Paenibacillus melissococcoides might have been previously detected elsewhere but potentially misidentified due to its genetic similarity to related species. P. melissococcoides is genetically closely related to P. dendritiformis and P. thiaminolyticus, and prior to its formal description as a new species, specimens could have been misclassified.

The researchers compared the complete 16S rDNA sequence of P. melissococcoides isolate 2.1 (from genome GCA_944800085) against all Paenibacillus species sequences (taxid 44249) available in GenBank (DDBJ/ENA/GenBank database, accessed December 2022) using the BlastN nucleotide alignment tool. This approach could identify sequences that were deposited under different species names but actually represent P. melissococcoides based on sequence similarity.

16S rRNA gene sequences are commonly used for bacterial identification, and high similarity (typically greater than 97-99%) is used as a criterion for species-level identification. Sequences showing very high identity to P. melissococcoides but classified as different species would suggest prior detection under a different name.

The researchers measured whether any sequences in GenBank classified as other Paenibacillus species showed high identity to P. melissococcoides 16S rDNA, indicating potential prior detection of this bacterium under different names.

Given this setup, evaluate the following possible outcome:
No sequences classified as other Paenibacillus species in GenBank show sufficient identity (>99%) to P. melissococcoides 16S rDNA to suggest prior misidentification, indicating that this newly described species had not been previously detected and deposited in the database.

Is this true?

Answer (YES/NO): NO